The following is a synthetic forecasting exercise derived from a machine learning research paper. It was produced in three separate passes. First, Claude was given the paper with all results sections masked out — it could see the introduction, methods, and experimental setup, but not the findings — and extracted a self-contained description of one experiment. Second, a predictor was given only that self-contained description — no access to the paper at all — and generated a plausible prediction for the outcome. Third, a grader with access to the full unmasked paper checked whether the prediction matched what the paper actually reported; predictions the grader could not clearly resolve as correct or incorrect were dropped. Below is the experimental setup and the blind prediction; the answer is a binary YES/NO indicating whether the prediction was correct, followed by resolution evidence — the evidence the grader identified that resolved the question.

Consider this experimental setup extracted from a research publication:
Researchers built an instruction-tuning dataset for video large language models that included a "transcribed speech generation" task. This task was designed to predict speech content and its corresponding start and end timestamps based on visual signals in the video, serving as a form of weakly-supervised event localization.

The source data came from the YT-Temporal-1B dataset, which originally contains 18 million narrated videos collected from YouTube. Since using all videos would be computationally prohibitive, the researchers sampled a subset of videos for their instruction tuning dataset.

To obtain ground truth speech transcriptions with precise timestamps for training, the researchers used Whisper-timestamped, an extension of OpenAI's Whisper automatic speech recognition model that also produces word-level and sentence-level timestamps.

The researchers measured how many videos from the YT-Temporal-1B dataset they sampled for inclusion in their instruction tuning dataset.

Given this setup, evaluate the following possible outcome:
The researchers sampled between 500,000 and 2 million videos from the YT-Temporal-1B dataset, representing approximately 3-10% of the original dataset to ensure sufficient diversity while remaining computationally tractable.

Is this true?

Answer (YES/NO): NO